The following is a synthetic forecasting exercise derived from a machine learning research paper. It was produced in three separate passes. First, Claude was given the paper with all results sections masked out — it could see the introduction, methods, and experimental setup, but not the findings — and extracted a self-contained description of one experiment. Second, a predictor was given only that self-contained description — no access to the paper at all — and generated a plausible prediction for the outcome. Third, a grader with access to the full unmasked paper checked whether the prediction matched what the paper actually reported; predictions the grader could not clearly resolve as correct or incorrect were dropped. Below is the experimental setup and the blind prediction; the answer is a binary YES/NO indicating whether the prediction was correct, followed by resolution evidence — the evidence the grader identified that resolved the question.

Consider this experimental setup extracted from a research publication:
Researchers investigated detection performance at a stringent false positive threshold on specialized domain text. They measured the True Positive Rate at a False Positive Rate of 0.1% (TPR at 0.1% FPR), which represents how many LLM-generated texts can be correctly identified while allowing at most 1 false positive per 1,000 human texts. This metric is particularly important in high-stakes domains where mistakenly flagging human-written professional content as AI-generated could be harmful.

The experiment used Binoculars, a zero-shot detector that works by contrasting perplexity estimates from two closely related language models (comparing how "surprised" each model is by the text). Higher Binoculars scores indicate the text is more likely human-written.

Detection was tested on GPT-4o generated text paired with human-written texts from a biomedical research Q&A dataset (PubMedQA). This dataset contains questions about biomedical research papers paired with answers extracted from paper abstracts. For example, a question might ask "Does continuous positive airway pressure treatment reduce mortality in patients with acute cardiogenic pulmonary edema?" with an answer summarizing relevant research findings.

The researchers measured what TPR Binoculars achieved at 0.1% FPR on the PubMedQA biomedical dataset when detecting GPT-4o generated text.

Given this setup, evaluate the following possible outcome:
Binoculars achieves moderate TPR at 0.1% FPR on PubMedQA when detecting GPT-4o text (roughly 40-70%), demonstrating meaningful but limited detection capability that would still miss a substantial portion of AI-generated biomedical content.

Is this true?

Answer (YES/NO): NO